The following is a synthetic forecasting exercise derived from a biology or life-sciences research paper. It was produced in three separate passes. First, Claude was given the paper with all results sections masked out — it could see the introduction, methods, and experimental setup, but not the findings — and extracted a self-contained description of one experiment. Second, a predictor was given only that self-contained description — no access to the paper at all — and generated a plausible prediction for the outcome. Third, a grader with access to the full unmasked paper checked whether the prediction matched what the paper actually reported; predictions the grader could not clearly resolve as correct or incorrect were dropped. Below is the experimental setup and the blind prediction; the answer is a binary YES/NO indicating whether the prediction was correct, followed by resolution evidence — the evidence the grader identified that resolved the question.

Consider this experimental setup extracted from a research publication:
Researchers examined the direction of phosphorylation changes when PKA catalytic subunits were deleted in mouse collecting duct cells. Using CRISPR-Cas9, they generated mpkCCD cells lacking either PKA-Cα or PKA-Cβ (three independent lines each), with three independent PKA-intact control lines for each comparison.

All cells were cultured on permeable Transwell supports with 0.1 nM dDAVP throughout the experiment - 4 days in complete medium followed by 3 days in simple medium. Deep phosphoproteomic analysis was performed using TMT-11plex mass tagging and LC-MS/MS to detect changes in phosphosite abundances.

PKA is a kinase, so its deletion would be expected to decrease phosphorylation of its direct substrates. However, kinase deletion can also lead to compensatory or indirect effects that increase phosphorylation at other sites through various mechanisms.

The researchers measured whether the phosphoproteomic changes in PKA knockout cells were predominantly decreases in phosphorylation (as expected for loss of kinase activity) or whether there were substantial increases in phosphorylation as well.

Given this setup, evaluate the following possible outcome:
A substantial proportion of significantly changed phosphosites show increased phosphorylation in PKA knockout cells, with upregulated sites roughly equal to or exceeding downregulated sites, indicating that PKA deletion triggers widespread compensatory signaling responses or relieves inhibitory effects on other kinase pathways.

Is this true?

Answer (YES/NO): NO